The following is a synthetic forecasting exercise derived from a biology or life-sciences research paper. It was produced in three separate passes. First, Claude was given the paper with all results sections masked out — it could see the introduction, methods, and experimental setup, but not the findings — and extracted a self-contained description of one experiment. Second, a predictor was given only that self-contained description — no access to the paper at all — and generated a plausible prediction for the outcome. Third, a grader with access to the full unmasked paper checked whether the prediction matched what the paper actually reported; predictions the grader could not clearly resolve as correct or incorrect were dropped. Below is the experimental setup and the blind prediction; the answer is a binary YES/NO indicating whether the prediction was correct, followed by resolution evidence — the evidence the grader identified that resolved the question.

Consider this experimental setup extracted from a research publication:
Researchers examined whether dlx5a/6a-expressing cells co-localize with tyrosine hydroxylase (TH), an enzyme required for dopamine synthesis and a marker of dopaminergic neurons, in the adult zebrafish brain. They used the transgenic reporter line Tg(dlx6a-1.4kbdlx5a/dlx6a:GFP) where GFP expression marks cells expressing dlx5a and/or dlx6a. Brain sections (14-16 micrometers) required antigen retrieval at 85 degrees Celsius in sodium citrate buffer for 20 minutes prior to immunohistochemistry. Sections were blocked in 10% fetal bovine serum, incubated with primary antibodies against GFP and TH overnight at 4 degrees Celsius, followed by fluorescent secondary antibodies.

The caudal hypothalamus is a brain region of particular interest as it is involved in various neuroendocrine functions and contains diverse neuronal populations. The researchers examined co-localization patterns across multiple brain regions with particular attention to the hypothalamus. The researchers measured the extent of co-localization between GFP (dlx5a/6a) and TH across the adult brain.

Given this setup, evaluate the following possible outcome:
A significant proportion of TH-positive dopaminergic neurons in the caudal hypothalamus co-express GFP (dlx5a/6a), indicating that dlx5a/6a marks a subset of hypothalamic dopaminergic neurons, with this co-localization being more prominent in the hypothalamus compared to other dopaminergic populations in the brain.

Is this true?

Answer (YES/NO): NO